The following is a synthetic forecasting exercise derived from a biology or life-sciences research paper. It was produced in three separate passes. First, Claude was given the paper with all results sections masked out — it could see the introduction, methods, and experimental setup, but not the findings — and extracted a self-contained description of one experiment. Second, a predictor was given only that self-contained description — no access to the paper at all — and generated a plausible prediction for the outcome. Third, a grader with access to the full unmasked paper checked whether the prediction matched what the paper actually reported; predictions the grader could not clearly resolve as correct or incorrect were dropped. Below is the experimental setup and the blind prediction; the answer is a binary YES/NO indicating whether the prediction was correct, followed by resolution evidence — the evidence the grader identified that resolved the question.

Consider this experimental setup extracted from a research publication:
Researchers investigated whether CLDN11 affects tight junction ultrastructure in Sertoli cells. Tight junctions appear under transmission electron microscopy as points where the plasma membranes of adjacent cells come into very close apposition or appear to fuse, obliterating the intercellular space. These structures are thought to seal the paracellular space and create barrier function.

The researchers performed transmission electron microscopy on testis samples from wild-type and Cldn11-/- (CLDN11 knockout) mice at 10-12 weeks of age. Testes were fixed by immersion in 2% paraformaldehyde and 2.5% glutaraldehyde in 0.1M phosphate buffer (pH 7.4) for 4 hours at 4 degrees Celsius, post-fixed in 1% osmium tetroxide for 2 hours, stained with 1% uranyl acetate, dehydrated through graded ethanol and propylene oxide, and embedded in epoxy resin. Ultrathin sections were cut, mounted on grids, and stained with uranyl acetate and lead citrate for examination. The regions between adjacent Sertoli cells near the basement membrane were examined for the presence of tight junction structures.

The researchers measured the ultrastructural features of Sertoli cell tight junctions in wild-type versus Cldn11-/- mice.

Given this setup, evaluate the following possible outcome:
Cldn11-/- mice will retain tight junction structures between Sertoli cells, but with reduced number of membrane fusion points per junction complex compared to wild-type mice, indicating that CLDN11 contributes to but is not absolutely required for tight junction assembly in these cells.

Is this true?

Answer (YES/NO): NO